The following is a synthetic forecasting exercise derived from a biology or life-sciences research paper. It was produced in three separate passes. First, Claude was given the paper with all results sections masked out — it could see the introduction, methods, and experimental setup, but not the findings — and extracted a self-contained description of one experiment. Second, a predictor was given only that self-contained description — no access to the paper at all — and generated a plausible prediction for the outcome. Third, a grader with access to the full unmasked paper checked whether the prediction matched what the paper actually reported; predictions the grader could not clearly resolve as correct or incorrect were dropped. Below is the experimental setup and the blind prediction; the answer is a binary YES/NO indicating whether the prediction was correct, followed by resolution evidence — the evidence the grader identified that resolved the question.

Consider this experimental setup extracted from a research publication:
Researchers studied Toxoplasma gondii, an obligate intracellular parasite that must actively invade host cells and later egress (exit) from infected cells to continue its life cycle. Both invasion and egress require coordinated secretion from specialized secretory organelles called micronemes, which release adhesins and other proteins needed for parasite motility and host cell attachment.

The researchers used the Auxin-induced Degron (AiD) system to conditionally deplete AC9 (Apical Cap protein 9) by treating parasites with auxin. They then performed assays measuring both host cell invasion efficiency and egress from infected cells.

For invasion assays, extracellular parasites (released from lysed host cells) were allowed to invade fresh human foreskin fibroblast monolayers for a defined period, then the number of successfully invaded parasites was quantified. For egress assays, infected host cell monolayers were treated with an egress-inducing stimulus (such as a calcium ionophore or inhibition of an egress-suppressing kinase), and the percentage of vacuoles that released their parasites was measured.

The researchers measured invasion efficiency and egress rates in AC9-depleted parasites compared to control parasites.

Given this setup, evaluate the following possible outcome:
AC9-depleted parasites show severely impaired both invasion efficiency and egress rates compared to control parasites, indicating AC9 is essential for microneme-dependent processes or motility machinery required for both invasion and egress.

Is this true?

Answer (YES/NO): YES